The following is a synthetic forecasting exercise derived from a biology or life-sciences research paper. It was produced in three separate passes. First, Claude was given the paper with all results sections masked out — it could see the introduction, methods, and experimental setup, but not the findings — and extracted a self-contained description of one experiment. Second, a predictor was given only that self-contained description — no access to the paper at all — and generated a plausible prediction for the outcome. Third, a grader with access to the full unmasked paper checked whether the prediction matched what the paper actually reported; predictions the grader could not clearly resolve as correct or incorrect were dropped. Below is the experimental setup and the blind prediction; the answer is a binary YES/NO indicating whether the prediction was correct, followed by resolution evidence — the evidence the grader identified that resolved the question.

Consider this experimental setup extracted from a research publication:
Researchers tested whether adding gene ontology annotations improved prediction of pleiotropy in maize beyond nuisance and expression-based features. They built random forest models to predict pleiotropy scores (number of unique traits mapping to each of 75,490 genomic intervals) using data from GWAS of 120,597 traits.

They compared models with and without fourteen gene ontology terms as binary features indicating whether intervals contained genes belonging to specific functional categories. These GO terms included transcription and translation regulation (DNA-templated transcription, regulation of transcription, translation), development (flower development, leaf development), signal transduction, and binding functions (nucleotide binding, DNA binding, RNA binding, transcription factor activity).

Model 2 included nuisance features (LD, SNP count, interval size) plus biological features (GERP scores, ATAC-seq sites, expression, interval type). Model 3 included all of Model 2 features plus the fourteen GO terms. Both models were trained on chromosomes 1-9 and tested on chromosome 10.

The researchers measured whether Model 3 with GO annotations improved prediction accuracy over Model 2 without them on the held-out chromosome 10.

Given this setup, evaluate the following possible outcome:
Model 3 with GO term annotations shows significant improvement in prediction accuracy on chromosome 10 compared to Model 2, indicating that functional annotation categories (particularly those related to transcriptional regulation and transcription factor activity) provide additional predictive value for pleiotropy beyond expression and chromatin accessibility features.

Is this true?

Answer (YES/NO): NO